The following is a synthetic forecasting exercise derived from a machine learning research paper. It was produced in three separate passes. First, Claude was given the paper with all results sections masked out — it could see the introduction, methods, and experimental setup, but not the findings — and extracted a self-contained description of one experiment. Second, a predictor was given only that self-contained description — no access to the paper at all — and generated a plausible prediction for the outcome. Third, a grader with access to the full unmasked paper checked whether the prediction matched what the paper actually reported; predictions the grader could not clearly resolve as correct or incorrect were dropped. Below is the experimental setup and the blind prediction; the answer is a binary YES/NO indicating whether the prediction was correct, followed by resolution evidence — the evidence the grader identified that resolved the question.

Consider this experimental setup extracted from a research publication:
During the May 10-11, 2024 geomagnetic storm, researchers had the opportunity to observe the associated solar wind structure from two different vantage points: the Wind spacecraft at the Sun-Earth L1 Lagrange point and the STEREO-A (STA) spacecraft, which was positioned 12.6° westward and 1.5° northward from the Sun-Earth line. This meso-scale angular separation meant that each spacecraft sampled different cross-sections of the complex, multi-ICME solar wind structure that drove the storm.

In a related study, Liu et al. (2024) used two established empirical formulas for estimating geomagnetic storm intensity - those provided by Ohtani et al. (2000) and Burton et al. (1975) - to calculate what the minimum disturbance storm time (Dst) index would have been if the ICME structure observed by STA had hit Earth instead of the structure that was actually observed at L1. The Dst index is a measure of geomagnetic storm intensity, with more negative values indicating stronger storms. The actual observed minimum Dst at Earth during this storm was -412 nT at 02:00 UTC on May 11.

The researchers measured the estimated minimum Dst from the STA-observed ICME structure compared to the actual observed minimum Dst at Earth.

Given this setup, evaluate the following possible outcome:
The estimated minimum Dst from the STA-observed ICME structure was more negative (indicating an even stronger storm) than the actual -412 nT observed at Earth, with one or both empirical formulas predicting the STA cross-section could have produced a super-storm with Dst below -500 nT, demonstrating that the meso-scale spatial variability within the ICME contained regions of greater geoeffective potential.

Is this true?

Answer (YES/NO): YES